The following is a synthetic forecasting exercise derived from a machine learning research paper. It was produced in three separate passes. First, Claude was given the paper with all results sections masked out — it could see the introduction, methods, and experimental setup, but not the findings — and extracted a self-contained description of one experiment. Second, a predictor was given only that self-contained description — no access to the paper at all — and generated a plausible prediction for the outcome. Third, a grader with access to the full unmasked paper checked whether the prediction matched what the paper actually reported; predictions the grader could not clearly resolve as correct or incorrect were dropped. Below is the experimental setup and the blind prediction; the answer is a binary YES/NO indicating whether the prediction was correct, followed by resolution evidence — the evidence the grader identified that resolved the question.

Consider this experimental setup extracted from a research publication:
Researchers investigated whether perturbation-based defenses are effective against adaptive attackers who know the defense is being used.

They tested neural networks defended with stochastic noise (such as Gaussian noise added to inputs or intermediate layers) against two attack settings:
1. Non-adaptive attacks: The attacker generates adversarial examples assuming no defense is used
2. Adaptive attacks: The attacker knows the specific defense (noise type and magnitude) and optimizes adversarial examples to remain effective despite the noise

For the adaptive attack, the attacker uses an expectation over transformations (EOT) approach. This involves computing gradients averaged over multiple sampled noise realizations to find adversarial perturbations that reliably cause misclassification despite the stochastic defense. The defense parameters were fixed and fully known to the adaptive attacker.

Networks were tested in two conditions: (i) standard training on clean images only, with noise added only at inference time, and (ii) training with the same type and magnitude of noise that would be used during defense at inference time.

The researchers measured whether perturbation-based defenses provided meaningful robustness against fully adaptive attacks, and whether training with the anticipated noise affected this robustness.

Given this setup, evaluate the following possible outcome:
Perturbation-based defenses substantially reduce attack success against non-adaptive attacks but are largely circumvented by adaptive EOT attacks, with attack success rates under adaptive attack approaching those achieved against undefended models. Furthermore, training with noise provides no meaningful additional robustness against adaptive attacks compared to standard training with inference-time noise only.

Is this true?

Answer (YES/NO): NO